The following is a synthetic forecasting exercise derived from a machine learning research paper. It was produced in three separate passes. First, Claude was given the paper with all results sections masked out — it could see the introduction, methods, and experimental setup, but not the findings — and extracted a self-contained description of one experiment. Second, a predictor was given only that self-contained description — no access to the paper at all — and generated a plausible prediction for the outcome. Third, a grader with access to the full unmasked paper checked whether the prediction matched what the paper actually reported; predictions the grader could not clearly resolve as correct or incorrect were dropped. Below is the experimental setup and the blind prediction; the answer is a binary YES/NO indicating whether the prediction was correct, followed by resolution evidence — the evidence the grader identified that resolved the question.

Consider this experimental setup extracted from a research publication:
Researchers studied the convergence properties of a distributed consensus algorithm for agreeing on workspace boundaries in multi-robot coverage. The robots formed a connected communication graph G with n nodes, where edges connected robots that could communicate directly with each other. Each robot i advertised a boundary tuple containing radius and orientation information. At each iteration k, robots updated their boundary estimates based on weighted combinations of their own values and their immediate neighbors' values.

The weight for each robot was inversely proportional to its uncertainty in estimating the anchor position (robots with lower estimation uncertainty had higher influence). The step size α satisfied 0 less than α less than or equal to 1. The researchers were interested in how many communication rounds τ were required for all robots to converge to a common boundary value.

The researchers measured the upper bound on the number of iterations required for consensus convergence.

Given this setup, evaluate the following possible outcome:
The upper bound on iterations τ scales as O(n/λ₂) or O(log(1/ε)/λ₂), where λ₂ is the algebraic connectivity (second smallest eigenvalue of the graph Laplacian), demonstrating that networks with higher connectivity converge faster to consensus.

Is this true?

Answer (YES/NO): NO